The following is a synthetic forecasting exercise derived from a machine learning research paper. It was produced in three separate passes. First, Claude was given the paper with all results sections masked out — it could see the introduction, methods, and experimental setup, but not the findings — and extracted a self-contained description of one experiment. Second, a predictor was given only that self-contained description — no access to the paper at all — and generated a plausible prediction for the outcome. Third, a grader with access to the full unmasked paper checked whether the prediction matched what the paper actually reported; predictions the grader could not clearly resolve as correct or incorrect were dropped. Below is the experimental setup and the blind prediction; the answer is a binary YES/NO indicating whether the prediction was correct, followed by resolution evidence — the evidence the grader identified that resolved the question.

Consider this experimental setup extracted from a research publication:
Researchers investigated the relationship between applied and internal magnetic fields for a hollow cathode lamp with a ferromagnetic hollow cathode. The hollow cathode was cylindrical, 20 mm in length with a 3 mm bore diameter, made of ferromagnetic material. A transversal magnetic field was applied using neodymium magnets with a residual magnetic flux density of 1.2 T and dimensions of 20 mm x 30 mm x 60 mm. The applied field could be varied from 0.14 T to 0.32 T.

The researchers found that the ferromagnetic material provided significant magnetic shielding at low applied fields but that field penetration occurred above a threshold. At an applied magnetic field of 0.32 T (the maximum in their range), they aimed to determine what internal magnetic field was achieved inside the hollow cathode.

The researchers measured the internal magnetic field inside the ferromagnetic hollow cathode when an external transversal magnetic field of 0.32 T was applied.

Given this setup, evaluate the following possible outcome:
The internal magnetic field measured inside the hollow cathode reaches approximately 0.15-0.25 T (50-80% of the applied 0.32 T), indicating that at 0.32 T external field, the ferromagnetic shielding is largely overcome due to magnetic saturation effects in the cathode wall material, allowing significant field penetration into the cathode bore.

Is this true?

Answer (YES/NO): NO